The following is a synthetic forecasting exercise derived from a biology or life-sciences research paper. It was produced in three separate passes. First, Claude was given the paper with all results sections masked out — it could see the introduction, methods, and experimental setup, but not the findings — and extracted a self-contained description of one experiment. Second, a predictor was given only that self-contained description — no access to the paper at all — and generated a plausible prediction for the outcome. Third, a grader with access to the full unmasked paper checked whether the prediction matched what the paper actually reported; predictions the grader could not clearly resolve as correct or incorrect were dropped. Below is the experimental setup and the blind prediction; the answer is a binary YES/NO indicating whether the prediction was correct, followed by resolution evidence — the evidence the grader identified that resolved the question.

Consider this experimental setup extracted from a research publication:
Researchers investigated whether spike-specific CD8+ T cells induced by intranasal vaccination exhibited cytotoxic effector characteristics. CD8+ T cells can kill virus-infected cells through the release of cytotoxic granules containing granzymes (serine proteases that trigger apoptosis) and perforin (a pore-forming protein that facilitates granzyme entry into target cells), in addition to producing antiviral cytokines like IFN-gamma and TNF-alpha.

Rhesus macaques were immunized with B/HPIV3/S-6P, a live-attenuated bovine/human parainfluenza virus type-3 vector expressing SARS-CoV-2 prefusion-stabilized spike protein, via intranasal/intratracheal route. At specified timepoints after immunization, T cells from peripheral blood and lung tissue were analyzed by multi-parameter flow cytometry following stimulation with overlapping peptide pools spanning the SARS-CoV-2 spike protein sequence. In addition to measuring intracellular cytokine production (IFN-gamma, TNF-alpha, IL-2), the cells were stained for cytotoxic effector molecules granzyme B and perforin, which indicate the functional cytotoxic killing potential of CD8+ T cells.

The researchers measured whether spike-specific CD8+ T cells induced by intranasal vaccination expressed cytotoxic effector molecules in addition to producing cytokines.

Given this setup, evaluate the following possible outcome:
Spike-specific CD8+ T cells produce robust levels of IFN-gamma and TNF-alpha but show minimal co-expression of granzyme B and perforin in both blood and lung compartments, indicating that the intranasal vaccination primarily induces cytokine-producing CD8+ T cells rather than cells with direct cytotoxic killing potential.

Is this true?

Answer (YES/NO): NO